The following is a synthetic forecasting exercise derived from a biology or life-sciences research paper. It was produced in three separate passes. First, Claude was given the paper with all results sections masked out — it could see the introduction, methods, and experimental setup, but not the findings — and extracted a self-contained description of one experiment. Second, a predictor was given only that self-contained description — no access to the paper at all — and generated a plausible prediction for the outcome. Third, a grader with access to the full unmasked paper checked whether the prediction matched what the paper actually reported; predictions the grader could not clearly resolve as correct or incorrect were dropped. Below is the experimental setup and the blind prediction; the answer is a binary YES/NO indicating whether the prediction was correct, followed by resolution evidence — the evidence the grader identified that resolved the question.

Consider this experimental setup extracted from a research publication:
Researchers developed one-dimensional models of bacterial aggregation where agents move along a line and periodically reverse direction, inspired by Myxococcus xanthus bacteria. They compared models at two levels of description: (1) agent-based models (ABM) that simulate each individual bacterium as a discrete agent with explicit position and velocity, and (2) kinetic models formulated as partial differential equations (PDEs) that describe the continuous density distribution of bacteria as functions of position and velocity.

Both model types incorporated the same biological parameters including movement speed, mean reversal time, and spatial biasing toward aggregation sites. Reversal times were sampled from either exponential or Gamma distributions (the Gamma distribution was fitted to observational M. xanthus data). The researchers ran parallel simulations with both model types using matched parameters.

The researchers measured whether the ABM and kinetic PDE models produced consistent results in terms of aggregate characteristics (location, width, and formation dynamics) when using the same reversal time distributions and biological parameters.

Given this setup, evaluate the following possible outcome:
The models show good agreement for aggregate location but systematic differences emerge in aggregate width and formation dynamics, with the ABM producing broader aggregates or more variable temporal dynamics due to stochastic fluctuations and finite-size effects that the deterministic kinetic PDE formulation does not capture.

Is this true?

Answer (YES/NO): NO